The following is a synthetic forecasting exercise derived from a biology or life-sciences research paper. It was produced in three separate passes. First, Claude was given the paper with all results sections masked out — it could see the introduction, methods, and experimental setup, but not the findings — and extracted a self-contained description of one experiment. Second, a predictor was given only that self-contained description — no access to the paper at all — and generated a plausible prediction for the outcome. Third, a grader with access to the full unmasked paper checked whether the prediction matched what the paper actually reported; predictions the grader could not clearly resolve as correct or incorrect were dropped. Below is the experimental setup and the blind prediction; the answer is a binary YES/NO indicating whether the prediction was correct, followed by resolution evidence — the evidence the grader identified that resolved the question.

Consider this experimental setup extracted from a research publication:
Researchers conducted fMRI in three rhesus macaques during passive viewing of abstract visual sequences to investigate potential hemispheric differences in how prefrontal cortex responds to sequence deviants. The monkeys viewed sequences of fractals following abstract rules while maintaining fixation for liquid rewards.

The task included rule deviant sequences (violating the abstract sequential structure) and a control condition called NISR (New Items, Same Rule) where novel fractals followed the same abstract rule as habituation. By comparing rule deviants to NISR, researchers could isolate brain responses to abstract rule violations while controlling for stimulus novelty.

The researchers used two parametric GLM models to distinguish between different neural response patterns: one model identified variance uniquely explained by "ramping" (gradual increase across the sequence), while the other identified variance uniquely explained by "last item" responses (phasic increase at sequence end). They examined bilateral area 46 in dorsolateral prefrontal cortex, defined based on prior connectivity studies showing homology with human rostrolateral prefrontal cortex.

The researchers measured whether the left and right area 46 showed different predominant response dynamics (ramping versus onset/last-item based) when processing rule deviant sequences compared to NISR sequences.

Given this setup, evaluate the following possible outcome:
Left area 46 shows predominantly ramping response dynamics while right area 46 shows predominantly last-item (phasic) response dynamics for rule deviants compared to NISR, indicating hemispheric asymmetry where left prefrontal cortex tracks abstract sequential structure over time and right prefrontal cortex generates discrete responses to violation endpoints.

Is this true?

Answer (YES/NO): NO